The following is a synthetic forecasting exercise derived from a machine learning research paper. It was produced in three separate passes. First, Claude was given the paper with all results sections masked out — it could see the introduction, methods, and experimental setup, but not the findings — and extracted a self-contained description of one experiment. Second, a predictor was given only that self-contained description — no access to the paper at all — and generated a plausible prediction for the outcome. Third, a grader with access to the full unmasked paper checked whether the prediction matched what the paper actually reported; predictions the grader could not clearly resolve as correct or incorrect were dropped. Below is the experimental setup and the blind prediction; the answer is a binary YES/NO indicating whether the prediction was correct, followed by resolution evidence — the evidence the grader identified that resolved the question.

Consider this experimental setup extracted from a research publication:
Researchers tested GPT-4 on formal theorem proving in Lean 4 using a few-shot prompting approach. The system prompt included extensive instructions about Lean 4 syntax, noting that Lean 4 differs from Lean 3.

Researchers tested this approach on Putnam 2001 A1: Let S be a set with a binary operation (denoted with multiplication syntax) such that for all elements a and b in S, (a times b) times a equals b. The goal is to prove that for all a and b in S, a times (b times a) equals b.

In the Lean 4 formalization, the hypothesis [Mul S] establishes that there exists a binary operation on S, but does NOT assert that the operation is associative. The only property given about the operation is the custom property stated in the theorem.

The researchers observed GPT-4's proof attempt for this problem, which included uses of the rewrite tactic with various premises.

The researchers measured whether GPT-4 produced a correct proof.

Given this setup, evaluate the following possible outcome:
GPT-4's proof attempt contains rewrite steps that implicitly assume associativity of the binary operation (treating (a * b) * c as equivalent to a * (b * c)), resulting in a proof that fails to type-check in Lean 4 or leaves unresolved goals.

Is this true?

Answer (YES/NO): YES